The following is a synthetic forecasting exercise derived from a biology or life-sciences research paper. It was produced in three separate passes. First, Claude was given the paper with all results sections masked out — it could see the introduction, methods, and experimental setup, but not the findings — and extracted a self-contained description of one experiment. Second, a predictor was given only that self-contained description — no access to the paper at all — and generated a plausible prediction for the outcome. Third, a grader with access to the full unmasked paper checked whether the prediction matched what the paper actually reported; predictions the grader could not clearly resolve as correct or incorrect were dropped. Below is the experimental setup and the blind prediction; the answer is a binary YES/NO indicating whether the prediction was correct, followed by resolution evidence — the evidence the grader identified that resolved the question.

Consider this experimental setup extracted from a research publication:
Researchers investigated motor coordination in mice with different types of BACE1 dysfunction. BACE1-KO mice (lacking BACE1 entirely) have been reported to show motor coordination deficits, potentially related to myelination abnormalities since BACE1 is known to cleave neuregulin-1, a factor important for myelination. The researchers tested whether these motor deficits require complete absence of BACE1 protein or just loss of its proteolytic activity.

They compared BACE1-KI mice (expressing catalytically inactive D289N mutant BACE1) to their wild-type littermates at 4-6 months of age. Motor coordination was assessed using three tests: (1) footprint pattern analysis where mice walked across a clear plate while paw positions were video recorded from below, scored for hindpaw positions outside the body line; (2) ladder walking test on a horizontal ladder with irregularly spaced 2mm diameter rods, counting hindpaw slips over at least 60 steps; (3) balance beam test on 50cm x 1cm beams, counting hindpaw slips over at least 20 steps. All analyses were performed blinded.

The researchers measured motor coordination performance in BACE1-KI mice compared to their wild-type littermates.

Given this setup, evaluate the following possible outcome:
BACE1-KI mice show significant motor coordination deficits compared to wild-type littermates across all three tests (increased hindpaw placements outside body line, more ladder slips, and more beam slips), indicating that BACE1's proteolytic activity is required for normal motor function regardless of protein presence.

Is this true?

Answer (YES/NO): NO